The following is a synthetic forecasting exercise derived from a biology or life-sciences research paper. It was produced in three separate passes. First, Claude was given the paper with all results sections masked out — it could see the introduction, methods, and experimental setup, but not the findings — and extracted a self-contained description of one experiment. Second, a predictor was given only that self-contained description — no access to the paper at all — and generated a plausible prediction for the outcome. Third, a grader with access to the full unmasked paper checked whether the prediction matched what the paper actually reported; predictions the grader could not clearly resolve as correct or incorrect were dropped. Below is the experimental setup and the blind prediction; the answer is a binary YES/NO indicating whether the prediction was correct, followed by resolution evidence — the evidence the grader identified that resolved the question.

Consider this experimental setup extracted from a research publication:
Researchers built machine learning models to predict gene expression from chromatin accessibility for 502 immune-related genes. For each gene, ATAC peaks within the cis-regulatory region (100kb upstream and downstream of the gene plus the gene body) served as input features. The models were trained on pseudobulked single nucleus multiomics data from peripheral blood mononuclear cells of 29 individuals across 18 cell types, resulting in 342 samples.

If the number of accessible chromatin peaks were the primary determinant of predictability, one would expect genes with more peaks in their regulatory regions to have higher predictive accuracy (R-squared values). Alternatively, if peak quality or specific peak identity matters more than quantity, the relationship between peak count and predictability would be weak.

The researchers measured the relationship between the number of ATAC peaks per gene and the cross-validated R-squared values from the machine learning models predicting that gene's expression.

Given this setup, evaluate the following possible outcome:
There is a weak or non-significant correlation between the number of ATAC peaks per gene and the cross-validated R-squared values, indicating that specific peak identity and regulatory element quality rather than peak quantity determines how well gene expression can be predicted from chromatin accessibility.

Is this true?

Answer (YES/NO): NO